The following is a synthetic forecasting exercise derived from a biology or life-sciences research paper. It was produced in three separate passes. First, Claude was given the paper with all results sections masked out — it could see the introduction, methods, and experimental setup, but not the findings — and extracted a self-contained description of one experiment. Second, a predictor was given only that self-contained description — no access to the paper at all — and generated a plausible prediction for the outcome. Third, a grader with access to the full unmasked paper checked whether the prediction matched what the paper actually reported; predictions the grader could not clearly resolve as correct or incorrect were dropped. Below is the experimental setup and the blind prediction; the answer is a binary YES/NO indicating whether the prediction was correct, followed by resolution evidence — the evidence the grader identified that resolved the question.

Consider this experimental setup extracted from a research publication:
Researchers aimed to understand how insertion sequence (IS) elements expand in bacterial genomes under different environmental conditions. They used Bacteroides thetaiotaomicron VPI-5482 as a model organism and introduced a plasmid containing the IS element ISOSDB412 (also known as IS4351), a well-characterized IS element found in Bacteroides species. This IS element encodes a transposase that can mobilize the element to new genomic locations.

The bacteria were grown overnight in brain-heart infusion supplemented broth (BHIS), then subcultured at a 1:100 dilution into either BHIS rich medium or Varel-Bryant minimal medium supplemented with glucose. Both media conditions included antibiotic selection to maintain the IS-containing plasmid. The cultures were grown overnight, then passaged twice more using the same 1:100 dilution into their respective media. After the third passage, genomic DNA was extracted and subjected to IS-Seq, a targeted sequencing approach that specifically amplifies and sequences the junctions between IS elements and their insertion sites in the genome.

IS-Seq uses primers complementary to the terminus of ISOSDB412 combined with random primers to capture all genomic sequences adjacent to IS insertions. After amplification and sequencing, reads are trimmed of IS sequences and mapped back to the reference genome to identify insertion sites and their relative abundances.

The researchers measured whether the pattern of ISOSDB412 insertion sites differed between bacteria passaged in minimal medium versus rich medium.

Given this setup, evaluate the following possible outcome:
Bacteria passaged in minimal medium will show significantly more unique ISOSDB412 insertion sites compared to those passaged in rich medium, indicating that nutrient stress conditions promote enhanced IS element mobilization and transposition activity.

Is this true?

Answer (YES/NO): YES